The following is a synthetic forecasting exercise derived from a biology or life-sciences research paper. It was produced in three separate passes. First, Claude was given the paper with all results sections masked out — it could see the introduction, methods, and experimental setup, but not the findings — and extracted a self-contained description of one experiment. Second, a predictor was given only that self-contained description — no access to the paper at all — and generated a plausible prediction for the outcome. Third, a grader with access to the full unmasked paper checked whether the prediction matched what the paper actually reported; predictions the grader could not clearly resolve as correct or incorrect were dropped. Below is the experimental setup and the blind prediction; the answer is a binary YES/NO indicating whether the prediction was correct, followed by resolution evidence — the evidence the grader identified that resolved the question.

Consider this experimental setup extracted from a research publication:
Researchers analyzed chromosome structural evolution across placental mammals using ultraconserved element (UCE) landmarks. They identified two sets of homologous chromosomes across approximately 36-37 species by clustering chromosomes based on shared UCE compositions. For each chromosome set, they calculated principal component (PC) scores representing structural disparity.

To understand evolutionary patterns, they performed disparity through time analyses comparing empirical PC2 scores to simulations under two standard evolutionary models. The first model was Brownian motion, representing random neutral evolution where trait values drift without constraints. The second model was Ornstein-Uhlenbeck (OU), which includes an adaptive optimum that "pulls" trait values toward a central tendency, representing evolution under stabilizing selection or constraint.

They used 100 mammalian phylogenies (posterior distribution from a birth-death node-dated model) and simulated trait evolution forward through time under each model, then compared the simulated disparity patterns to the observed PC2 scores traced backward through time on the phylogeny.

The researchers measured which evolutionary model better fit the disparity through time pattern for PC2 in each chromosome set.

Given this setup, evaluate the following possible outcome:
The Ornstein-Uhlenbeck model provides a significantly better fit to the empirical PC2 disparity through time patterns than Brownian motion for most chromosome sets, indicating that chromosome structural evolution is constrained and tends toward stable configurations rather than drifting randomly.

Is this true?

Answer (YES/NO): NO